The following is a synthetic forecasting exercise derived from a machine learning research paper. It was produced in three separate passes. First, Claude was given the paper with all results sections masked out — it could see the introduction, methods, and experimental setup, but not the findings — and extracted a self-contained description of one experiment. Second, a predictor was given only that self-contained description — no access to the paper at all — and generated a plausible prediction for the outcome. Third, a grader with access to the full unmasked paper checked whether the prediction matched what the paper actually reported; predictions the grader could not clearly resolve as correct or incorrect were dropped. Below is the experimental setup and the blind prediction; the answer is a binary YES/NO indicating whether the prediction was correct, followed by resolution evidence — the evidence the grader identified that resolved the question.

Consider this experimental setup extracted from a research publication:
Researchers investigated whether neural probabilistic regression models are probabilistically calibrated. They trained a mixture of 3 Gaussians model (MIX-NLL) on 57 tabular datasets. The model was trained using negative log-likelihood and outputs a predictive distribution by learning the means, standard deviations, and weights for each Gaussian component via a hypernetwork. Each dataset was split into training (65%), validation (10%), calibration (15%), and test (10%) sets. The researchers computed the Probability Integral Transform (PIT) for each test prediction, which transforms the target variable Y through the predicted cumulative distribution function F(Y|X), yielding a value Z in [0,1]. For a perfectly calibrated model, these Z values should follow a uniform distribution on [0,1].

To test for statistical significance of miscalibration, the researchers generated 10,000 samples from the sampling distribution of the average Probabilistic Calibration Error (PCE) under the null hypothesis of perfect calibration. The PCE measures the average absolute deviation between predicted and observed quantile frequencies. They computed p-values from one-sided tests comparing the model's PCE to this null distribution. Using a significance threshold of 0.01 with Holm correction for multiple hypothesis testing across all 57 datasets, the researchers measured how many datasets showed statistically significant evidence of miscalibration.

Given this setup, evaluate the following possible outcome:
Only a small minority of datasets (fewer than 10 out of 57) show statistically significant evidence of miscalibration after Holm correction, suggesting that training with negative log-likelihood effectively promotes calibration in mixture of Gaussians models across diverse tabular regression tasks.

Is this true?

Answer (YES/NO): NO